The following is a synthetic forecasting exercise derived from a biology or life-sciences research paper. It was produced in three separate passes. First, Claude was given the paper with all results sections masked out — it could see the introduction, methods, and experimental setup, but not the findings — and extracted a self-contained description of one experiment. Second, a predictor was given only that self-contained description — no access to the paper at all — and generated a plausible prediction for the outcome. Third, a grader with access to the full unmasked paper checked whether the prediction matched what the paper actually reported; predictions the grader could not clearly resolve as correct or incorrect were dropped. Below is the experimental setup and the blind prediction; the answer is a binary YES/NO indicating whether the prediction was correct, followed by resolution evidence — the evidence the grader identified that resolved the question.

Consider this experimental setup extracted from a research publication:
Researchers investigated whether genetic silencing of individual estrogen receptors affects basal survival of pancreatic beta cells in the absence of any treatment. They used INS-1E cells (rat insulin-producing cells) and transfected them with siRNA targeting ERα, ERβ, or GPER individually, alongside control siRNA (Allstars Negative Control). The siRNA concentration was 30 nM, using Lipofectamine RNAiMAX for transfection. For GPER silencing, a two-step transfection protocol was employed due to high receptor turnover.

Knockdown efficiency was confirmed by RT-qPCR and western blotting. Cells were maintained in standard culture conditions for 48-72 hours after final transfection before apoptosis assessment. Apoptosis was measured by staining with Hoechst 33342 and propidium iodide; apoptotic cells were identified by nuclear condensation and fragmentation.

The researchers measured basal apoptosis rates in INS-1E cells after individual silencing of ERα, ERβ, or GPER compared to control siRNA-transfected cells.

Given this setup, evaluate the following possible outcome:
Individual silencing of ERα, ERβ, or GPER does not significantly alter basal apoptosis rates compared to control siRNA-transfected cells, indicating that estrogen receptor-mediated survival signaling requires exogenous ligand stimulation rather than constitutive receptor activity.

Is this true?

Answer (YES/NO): NO